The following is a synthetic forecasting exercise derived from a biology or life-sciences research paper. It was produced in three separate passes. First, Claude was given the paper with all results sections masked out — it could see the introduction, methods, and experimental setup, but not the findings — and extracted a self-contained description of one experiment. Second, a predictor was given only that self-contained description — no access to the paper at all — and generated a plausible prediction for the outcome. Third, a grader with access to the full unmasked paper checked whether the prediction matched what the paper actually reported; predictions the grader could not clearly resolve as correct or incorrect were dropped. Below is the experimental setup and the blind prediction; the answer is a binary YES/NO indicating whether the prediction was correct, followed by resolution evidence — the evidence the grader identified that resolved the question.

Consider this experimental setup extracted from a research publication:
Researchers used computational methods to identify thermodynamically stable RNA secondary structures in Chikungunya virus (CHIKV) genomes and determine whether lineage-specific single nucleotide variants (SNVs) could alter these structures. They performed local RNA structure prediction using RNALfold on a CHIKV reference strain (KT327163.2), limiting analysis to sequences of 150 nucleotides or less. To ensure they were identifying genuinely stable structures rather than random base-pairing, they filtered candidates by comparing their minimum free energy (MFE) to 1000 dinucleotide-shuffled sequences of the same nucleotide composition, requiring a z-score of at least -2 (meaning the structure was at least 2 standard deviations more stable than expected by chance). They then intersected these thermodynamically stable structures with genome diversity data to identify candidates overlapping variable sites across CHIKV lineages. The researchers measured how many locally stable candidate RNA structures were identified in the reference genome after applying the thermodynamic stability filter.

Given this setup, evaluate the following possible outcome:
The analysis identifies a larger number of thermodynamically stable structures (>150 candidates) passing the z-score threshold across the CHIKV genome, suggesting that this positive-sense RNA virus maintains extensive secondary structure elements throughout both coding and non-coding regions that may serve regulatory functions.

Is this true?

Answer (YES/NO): NO